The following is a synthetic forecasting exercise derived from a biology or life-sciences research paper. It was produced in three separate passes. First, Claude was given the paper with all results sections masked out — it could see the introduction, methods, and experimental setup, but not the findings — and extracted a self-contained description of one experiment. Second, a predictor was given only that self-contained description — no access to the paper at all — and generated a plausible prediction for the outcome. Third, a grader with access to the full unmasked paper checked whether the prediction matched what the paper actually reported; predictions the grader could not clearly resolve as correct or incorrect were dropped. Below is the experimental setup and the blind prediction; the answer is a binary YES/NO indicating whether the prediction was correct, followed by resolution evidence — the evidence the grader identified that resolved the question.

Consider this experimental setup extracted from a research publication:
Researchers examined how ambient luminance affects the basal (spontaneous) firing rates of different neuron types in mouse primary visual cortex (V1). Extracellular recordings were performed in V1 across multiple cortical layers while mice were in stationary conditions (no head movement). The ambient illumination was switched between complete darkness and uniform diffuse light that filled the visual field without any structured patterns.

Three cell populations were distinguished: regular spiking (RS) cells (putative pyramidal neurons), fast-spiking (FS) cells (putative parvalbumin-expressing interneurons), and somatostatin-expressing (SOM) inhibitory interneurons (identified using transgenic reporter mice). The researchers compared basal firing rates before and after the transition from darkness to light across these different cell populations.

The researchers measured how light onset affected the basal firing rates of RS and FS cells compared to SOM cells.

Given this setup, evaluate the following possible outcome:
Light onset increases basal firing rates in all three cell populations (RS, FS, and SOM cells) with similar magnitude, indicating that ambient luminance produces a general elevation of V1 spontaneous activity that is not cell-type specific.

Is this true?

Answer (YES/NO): NO